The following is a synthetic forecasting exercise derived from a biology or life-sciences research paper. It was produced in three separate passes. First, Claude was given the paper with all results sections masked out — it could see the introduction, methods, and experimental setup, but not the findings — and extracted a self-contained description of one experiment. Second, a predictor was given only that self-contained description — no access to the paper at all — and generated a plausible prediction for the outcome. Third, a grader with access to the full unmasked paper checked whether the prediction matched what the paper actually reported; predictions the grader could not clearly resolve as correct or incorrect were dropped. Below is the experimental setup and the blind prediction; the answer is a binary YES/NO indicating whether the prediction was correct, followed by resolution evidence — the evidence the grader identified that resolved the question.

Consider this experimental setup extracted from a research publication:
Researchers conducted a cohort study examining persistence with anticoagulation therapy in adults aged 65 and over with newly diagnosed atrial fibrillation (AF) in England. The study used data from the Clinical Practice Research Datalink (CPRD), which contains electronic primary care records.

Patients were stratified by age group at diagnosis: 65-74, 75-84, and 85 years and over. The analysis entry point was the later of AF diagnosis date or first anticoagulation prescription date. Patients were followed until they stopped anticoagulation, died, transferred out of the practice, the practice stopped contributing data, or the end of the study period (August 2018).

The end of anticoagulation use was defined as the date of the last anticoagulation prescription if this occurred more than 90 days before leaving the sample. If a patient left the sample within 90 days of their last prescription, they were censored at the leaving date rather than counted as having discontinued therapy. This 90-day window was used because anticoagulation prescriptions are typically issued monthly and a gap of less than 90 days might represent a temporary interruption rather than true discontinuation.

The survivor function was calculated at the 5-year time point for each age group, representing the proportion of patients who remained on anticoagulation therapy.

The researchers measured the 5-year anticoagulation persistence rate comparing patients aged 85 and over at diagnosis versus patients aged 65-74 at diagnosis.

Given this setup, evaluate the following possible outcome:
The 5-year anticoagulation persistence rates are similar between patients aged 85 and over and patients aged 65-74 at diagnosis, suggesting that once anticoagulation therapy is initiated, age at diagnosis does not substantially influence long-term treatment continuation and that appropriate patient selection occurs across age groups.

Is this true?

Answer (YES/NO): NO